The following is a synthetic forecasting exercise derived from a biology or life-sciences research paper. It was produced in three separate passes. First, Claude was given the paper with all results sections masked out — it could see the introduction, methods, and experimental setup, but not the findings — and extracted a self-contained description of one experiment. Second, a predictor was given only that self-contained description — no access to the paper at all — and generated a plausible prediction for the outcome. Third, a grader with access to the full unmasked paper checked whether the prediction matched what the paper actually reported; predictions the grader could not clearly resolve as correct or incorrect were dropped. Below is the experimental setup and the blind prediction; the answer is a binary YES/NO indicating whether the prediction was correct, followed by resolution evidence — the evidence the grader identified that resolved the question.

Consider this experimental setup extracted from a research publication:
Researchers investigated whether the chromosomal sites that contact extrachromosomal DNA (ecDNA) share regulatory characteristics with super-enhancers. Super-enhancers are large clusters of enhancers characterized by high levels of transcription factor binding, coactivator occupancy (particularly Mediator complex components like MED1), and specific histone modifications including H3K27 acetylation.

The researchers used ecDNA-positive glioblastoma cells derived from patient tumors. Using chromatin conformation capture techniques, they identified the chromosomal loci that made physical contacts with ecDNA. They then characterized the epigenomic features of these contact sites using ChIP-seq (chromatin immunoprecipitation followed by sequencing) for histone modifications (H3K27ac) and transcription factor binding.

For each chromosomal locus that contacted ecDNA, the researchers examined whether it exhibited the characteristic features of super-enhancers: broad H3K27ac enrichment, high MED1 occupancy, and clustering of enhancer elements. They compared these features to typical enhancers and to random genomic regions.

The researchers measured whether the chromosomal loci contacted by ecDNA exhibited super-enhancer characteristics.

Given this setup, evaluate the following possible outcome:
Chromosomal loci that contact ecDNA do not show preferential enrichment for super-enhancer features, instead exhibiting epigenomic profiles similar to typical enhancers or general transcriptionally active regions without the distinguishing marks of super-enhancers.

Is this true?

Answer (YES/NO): NO